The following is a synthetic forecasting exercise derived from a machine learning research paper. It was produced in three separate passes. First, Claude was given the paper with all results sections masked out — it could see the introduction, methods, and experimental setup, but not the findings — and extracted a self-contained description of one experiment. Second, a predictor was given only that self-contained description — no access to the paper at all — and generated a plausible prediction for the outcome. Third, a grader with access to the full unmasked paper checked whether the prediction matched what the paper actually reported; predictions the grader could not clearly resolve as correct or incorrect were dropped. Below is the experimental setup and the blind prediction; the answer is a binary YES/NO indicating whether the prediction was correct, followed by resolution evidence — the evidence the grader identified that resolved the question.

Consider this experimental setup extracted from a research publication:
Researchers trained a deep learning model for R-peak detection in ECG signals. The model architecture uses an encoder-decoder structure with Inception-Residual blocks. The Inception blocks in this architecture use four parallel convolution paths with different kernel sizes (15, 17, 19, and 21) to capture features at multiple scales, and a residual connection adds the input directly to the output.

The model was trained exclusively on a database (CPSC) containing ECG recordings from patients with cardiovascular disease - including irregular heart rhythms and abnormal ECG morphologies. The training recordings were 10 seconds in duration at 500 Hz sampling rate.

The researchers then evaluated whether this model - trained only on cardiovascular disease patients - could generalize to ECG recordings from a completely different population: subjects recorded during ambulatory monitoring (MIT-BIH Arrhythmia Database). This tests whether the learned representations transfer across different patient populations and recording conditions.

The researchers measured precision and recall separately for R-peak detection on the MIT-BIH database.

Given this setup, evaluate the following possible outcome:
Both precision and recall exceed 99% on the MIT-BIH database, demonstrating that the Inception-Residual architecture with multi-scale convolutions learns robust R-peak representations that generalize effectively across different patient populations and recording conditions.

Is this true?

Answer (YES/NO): YES